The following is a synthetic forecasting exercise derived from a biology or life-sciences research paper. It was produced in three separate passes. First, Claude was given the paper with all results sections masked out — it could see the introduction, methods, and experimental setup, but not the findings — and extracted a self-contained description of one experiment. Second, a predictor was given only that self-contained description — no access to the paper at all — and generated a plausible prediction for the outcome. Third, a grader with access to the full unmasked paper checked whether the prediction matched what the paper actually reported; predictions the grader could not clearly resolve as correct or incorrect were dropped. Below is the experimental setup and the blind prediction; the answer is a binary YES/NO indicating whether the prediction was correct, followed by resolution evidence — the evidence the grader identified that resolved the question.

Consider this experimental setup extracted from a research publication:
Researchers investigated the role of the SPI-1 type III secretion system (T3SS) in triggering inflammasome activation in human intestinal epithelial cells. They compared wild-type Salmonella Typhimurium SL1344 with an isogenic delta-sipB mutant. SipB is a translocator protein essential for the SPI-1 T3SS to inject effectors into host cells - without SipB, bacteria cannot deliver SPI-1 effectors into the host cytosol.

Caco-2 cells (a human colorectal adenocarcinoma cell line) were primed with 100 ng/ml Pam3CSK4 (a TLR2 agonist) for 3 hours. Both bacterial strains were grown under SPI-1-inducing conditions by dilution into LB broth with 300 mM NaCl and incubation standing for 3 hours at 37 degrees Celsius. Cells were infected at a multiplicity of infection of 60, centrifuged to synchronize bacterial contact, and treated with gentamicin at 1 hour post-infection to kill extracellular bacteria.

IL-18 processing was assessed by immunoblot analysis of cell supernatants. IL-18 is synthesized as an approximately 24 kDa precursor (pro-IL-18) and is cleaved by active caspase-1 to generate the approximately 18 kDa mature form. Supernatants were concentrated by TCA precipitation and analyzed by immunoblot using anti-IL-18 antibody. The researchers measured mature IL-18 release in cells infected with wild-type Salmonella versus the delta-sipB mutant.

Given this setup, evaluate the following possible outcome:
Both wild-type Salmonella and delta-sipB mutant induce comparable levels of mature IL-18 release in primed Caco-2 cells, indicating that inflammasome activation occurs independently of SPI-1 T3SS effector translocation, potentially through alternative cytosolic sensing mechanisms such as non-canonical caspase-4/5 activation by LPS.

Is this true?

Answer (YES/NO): NO